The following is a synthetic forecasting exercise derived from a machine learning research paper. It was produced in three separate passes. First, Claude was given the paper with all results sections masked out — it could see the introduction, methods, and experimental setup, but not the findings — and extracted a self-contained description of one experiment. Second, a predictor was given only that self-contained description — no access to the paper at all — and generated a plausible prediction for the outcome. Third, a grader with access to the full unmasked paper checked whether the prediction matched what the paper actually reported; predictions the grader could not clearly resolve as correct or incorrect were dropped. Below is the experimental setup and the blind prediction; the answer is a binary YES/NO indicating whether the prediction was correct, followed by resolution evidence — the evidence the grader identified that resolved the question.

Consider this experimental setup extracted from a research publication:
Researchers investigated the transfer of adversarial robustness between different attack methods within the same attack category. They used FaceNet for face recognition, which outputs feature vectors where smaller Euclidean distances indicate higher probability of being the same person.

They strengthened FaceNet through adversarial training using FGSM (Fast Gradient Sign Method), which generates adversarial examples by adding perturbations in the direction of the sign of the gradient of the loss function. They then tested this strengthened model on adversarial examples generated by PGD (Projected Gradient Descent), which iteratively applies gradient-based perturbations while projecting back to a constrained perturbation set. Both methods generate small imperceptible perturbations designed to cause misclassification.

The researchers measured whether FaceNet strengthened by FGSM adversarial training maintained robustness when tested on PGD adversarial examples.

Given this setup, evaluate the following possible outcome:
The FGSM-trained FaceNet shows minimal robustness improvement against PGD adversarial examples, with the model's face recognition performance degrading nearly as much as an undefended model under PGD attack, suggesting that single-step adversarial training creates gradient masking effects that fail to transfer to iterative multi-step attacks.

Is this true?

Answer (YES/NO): NO